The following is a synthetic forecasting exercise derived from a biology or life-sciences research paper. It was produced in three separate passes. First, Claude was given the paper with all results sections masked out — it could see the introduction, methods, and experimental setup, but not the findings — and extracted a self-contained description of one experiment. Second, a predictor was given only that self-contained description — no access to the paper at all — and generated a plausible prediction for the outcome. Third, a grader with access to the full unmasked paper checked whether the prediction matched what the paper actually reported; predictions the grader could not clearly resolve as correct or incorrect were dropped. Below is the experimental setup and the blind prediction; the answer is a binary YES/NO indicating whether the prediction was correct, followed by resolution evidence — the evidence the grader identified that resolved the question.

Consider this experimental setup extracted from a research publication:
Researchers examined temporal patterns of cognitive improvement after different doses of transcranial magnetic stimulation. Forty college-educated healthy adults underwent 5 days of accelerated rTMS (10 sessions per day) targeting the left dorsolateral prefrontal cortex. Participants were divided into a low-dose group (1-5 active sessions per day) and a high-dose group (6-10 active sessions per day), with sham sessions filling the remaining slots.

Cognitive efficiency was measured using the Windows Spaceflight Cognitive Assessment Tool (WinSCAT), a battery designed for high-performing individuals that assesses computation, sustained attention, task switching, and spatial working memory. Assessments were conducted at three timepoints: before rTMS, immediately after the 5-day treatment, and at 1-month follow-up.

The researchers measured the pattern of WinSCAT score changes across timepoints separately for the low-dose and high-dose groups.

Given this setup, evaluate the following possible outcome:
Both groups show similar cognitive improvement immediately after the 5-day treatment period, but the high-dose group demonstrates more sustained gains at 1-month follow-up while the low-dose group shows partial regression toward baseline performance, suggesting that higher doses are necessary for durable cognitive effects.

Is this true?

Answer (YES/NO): NO